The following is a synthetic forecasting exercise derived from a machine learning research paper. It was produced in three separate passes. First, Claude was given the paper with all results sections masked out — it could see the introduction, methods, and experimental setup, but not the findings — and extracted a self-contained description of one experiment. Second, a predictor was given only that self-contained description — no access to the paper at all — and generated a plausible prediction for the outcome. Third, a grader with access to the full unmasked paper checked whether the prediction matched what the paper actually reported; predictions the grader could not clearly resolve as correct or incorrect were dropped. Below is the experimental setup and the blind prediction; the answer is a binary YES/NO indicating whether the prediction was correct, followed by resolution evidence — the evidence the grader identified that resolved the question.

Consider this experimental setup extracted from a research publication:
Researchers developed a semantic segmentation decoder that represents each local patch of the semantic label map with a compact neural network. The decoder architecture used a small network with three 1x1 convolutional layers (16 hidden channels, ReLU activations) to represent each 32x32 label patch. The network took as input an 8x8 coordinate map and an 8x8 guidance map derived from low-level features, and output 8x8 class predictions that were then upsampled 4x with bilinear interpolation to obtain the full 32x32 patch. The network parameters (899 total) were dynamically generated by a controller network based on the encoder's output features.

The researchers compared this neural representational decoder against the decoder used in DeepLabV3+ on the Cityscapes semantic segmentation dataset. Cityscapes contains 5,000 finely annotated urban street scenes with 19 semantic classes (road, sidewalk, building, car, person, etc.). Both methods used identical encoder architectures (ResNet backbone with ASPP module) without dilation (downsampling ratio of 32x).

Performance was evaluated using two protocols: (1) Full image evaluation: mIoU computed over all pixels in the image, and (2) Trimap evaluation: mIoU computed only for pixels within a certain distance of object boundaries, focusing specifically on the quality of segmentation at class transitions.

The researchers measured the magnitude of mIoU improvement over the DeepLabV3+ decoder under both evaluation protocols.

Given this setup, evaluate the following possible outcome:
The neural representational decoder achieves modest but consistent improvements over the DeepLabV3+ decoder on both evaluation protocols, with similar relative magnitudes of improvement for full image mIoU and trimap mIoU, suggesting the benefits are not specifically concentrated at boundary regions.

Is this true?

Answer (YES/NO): NO